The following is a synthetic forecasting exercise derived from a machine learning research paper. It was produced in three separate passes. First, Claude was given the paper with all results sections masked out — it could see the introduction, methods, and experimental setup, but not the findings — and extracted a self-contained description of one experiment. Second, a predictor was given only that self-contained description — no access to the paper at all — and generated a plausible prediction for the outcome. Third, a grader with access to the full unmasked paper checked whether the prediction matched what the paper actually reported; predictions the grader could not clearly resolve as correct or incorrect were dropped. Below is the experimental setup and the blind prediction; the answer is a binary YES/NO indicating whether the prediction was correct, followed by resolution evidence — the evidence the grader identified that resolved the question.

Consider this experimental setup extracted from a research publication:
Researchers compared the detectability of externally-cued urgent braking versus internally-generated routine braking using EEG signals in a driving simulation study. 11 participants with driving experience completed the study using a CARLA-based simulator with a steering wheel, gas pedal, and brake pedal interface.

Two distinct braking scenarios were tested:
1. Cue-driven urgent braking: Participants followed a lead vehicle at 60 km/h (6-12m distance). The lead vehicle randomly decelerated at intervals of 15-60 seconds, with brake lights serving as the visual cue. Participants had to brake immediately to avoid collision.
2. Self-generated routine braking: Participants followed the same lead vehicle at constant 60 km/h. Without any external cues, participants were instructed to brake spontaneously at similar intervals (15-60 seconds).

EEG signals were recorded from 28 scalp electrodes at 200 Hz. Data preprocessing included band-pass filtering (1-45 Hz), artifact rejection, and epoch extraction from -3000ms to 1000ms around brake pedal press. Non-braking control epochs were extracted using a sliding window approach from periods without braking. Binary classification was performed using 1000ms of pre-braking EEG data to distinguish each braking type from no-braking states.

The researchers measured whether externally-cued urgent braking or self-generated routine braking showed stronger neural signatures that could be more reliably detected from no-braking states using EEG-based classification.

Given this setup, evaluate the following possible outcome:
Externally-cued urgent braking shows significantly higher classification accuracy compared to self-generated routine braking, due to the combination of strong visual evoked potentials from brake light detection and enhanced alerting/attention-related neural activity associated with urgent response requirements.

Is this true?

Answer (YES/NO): YES